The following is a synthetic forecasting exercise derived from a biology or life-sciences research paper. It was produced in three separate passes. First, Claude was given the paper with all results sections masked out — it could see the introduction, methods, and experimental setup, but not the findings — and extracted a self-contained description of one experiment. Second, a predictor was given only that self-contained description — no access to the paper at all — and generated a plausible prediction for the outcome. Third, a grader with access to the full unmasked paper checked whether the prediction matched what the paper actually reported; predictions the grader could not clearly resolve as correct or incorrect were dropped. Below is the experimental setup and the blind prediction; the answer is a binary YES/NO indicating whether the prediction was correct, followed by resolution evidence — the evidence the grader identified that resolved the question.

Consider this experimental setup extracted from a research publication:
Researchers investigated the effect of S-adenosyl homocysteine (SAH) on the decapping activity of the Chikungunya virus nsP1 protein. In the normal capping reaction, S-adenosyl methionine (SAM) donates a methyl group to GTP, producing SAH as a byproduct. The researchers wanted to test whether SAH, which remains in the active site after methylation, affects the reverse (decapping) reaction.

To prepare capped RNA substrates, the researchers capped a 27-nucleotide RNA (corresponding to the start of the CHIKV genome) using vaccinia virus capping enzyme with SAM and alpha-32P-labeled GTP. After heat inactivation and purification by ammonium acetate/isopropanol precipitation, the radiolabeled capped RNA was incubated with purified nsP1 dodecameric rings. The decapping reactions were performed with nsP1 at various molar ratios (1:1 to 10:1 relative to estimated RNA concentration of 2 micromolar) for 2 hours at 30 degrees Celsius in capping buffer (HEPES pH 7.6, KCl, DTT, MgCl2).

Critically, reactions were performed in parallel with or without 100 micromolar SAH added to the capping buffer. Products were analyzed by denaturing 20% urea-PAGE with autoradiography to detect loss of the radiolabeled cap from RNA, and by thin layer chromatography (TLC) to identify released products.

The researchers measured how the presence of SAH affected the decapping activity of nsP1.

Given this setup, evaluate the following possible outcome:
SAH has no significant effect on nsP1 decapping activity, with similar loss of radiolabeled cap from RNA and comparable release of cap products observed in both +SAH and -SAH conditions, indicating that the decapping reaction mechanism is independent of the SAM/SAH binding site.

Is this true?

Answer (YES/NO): YES